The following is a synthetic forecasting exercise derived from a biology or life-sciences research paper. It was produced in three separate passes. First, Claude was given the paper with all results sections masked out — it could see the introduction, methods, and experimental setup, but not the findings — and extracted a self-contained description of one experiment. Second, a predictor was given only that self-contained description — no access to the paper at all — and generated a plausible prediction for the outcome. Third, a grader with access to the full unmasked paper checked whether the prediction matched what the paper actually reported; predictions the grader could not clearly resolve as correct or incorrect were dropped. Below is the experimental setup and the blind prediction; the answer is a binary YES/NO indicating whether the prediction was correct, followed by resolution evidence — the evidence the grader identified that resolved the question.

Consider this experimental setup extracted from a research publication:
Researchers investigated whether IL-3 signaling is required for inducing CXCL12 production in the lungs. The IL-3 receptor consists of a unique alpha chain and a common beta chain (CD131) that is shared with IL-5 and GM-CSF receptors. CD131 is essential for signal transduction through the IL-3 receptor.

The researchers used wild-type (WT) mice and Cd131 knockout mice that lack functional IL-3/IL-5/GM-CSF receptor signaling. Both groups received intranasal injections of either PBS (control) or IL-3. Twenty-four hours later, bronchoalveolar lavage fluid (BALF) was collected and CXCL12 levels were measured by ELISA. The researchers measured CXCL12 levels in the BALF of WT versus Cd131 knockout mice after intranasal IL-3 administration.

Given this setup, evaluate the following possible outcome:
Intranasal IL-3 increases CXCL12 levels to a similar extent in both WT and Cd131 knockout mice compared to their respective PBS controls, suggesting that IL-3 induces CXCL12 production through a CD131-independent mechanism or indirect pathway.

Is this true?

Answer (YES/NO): NO